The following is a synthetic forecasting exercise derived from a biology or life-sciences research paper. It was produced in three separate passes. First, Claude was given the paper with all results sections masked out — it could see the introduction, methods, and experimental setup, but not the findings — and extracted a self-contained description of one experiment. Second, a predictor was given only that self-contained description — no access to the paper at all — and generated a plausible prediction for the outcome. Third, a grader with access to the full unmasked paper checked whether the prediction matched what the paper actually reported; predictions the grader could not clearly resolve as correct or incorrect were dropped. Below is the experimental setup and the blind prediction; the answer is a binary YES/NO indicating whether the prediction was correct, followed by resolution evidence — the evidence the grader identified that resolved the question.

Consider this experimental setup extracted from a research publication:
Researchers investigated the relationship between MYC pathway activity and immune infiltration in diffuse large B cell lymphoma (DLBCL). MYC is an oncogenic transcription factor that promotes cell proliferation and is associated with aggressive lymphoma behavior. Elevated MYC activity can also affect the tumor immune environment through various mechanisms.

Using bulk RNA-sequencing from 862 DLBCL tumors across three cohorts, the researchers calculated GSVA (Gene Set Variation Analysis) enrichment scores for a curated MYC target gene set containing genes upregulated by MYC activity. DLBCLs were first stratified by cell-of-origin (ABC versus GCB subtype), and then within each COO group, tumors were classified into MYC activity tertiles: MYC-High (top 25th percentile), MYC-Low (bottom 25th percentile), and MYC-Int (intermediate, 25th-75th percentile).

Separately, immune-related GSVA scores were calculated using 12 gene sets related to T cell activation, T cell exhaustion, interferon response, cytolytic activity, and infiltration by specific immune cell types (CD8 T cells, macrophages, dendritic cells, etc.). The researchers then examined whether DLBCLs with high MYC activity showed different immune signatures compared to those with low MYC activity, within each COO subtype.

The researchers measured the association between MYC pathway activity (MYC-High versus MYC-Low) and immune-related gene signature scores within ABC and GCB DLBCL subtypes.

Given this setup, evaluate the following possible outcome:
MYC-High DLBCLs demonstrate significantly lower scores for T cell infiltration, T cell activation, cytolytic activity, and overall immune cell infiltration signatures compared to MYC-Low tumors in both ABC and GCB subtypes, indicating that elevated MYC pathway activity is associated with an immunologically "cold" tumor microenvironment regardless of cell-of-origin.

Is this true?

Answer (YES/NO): YES